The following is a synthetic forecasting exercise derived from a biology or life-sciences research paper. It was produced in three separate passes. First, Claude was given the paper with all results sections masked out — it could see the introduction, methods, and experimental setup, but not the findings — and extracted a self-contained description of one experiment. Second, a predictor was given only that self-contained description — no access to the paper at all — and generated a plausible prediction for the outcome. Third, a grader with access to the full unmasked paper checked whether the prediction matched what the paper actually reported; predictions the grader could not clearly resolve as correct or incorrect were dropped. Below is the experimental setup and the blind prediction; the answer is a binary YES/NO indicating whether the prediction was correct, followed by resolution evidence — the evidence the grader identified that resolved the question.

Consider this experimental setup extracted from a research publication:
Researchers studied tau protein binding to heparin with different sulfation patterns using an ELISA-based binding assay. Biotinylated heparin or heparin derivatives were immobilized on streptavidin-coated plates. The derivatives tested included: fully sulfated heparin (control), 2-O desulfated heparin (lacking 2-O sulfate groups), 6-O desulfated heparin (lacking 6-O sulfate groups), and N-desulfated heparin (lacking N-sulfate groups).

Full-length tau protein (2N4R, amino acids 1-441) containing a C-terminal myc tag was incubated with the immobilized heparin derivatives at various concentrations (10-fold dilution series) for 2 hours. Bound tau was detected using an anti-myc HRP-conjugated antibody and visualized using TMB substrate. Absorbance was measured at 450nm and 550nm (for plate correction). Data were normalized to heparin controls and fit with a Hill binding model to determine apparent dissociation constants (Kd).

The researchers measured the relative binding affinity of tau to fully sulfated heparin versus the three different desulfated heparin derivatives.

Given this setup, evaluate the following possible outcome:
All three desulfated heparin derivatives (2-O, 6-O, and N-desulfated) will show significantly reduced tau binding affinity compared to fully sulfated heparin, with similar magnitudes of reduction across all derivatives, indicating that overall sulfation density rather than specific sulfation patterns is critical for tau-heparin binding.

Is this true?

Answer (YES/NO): NO